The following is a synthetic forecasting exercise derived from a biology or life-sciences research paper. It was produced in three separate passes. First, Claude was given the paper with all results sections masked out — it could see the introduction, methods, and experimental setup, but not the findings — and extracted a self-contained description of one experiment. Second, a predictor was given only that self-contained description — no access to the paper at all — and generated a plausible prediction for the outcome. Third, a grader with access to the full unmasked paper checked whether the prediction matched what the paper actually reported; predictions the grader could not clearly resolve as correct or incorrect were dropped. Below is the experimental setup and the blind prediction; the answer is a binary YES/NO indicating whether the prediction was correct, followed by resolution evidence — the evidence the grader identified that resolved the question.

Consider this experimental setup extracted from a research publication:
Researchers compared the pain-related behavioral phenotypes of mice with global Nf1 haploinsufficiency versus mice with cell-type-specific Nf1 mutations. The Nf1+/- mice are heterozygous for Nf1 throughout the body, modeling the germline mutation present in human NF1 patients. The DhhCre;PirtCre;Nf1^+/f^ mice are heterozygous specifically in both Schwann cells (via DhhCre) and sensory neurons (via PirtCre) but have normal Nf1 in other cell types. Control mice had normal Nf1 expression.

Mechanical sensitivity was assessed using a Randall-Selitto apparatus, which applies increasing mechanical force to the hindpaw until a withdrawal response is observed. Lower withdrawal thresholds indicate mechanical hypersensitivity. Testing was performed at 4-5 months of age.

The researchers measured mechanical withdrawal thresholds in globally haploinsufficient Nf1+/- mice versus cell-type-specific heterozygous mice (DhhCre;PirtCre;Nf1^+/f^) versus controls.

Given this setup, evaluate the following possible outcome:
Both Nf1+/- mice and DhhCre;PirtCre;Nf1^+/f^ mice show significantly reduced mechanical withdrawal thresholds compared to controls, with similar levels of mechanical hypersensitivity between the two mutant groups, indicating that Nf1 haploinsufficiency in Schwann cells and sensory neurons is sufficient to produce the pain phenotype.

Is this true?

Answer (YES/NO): NO